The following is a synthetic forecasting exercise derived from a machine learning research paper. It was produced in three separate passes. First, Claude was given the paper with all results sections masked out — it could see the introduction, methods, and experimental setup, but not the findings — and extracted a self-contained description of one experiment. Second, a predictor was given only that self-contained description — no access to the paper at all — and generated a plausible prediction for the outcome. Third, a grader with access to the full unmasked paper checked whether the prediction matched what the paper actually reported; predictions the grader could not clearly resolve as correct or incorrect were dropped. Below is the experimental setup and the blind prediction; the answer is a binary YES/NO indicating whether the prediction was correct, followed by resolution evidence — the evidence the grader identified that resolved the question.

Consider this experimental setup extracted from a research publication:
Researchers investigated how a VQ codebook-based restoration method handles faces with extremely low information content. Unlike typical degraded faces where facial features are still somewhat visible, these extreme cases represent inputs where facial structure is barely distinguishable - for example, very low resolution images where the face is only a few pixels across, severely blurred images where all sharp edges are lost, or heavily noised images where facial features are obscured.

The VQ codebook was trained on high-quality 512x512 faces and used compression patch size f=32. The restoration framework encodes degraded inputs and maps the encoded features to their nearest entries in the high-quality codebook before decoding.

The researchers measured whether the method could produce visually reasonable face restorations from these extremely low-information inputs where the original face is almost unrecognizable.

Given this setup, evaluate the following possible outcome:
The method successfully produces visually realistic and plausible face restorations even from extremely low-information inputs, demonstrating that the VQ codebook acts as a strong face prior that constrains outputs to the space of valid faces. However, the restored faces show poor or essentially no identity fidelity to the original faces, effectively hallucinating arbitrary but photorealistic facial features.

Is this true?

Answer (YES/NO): NO